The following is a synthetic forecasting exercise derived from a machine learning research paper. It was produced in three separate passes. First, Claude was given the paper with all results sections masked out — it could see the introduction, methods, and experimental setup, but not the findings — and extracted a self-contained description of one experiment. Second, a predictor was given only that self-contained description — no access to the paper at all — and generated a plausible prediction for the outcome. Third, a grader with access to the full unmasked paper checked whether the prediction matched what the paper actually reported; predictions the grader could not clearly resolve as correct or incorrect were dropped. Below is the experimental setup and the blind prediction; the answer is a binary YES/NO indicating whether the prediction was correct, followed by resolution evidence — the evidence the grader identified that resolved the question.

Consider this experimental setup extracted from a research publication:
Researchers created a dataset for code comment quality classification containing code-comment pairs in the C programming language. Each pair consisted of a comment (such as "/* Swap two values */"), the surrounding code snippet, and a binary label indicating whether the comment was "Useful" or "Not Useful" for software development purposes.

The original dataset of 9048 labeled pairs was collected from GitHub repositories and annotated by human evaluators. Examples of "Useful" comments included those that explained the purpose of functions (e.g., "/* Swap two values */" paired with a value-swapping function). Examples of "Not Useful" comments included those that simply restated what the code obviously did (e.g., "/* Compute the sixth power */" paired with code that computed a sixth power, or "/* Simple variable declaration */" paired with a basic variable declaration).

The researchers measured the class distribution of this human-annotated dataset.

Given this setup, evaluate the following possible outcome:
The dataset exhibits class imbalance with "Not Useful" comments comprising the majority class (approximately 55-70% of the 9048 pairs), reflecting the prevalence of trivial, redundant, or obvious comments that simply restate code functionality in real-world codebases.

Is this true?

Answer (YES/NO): NO